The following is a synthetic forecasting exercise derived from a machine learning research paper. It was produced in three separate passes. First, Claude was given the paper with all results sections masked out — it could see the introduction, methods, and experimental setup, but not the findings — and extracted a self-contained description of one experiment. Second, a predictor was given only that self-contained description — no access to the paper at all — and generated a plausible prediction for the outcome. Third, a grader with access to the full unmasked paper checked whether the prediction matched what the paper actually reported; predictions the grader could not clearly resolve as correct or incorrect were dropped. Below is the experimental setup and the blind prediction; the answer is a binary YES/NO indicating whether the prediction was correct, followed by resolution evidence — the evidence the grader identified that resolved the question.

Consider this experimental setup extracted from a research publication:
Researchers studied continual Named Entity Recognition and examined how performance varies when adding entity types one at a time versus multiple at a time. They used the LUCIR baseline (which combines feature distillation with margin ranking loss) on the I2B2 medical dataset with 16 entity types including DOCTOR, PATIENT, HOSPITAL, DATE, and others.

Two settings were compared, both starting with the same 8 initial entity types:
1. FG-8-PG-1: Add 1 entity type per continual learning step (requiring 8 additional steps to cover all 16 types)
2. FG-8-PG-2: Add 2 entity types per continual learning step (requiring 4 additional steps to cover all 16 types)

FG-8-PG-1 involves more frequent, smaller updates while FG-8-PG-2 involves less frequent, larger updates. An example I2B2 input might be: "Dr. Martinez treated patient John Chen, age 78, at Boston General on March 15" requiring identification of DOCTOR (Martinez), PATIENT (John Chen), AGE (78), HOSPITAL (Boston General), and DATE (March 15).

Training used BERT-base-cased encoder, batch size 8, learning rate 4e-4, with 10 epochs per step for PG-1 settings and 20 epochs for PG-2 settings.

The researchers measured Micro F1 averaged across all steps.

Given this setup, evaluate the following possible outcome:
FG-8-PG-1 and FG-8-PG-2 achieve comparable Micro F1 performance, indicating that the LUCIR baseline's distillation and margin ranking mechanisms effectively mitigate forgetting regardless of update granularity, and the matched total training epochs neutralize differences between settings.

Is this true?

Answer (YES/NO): NO